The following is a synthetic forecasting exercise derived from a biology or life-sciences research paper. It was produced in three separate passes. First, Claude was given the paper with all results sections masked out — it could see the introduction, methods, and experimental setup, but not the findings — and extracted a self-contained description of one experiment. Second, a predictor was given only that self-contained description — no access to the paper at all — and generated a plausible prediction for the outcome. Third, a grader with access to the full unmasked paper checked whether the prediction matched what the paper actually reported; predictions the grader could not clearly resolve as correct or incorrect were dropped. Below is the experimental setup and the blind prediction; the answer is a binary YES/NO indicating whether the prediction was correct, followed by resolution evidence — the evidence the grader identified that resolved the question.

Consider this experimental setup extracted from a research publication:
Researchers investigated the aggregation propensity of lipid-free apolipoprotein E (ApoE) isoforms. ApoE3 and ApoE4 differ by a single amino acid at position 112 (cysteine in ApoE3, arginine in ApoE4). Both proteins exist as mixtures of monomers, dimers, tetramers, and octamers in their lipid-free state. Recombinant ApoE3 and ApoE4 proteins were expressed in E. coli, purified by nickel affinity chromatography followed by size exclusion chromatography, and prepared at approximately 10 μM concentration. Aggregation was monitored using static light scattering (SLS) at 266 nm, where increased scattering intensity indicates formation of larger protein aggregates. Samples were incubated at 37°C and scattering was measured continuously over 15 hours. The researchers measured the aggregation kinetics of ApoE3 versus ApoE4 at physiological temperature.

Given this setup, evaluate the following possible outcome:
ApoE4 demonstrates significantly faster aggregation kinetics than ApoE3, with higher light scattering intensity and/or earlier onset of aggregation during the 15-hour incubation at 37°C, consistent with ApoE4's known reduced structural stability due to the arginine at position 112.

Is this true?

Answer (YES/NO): YES